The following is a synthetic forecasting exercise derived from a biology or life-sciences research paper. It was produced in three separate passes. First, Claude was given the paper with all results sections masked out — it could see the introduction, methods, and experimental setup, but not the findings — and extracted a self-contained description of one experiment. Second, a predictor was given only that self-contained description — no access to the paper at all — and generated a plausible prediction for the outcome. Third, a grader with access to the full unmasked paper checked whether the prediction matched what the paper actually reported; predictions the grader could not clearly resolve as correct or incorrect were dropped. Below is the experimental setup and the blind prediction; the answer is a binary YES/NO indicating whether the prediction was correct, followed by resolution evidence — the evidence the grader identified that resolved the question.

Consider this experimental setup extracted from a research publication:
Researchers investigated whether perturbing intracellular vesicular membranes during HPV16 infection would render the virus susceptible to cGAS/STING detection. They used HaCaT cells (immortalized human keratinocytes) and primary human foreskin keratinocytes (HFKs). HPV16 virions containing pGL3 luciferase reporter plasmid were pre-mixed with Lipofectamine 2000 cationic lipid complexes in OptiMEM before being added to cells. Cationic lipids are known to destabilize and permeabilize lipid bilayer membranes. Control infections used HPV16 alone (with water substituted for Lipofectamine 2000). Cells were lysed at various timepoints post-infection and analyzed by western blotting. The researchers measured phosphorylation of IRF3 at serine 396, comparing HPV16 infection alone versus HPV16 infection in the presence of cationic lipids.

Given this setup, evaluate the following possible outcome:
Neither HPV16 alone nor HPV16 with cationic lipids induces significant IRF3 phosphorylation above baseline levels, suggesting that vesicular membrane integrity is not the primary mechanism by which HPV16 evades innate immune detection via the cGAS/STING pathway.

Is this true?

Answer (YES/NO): NO